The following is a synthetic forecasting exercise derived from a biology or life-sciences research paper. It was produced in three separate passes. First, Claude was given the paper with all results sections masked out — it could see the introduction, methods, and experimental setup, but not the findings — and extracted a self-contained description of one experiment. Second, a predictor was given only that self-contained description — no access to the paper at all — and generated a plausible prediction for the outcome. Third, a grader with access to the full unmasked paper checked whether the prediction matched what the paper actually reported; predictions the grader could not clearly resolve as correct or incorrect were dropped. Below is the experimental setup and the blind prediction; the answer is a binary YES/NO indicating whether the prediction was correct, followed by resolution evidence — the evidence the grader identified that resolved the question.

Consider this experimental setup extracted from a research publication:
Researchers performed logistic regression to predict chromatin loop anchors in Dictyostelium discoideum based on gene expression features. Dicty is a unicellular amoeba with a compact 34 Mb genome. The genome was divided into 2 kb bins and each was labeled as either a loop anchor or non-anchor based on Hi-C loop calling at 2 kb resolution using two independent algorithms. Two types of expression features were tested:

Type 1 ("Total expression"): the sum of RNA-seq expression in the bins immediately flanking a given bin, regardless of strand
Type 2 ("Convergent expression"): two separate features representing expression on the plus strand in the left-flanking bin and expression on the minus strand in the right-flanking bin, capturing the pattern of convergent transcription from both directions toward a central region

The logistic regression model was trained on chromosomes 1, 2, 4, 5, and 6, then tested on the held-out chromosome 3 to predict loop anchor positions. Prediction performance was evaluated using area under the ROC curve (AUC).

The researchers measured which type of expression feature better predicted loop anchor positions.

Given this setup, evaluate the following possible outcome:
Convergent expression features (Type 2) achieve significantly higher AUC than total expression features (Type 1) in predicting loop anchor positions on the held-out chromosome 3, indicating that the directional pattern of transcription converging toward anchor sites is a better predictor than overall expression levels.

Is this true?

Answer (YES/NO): NO